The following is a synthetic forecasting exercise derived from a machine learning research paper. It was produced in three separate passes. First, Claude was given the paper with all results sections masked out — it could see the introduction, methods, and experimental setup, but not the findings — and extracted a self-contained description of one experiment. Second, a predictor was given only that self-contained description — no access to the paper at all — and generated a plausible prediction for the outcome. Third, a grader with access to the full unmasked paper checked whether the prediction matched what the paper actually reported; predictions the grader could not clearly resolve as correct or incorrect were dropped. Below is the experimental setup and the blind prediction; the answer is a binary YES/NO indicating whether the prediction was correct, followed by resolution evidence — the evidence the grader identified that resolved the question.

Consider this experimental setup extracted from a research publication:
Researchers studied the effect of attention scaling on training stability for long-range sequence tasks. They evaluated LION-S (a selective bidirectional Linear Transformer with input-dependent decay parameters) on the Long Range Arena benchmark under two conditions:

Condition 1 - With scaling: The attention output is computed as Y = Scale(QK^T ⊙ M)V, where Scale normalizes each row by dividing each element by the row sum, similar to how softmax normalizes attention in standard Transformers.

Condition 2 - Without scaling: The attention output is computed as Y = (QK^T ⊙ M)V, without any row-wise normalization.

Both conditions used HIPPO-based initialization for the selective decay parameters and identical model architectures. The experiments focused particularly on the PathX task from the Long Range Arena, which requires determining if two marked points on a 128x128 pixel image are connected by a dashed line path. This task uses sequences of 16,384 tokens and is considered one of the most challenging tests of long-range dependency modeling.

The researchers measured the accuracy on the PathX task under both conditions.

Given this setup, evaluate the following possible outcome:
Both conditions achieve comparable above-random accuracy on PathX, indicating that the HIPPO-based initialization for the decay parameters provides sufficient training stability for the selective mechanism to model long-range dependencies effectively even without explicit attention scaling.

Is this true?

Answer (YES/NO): NO